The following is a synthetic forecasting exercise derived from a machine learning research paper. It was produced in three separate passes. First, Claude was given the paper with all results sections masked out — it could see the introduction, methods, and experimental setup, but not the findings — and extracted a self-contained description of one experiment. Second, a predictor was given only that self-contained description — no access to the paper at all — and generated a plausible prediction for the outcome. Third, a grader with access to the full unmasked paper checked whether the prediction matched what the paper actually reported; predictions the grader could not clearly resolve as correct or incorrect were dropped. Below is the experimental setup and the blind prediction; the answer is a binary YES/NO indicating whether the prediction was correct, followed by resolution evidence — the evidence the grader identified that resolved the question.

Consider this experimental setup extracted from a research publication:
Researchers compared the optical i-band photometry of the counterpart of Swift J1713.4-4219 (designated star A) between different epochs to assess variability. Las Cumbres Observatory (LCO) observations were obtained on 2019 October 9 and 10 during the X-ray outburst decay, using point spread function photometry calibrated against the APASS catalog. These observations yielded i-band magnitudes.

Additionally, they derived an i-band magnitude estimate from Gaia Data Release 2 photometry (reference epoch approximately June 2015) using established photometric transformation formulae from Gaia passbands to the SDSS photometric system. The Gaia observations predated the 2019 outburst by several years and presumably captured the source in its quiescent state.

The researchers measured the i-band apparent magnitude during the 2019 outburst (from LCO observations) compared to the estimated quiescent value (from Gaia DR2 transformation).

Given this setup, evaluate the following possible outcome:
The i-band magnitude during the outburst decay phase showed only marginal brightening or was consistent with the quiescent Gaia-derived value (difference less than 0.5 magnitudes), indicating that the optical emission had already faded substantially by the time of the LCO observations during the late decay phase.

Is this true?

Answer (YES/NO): NO